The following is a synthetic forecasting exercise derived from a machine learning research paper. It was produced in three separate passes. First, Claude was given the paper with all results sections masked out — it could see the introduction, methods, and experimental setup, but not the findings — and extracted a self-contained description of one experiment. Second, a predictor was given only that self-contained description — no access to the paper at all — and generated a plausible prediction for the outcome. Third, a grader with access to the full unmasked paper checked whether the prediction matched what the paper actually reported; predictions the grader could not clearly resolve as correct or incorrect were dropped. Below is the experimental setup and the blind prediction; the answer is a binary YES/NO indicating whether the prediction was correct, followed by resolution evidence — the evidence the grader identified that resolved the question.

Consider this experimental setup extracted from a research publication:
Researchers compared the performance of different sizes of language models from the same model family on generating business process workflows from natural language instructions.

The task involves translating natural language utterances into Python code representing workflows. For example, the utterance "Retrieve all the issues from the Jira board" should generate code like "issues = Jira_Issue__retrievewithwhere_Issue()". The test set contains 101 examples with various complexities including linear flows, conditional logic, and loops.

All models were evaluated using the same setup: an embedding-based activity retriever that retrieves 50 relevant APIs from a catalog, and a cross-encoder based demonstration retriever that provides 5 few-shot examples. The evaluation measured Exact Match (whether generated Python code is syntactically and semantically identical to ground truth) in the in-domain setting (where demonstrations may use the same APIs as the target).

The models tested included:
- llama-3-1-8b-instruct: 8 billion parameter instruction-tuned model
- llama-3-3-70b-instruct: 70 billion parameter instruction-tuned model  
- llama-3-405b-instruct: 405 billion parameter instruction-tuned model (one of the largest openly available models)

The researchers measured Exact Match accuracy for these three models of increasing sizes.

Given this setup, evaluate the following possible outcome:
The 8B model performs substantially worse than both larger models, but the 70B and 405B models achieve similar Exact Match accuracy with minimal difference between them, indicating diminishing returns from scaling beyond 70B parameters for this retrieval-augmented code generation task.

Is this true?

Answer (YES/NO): YES